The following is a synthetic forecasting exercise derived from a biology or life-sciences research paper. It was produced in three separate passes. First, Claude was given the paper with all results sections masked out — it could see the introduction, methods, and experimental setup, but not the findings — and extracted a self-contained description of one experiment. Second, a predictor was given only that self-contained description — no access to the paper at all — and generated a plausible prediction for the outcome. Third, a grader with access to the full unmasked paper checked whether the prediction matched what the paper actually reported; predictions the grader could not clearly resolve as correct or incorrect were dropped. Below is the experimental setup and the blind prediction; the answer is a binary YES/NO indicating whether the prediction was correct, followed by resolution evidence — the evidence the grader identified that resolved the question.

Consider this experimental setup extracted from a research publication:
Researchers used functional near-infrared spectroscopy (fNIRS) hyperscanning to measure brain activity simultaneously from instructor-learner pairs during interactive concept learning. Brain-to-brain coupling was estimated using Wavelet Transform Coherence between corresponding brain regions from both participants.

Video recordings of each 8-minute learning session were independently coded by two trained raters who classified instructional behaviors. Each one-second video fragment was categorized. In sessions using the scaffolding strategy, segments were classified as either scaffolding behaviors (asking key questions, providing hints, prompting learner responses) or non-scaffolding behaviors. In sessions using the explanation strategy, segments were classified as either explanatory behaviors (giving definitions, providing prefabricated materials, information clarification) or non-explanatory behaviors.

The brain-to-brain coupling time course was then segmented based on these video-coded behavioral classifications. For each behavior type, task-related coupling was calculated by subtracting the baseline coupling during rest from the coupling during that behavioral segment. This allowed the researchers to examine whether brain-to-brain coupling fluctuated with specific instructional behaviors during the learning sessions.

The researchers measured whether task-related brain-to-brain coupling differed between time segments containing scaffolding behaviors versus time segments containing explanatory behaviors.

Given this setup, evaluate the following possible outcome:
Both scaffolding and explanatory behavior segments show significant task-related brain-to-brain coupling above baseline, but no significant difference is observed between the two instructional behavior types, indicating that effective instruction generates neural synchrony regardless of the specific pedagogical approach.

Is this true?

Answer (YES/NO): NO